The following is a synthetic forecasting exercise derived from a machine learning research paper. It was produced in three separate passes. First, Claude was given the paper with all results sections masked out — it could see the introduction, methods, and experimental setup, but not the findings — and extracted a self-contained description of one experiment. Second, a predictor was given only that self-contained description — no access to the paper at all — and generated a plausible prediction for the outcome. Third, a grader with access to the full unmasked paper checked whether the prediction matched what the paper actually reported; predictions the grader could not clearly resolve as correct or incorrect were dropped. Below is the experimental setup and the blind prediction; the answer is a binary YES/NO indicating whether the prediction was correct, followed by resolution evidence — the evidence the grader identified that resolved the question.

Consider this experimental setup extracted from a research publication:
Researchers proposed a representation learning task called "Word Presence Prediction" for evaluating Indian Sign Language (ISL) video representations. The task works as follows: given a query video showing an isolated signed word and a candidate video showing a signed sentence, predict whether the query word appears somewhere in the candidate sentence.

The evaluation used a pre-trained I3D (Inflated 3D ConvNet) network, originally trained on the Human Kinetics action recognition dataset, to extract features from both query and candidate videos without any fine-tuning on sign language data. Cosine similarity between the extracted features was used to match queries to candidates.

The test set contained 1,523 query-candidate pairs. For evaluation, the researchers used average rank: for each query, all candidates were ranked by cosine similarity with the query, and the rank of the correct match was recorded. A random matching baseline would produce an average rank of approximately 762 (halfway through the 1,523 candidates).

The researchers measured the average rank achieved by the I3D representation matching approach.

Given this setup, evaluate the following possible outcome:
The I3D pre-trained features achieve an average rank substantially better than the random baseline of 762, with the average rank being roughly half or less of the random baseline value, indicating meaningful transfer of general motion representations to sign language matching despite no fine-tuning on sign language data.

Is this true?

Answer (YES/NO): YES